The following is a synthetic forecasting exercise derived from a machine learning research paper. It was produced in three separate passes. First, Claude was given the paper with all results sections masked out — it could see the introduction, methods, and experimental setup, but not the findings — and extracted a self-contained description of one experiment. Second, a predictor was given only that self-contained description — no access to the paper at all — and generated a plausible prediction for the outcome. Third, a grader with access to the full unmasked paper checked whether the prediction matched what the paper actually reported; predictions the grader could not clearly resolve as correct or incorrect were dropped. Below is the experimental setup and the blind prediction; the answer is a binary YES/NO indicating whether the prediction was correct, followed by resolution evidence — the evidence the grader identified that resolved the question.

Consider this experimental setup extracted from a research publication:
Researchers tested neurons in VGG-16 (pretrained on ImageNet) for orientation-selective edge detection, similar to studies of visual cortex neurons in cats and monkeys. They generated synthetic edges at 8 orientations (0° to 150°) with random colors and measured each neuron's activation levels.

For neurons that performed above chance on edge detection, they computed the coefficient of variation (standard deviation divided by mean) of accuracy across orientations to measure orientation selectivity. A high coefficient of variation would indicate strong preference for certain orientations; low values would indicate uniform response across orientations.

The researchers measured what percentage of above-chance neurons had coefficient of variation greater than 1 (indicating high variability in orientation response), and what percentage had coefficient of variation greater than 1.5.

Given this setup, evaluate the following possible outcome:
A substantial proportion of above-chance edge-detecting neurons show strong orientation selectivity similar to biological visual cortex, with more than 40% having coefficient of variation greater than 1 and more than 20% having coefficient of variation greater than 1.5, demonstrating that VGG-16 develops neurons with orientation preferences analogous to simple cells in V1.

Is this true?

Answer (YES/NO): NO